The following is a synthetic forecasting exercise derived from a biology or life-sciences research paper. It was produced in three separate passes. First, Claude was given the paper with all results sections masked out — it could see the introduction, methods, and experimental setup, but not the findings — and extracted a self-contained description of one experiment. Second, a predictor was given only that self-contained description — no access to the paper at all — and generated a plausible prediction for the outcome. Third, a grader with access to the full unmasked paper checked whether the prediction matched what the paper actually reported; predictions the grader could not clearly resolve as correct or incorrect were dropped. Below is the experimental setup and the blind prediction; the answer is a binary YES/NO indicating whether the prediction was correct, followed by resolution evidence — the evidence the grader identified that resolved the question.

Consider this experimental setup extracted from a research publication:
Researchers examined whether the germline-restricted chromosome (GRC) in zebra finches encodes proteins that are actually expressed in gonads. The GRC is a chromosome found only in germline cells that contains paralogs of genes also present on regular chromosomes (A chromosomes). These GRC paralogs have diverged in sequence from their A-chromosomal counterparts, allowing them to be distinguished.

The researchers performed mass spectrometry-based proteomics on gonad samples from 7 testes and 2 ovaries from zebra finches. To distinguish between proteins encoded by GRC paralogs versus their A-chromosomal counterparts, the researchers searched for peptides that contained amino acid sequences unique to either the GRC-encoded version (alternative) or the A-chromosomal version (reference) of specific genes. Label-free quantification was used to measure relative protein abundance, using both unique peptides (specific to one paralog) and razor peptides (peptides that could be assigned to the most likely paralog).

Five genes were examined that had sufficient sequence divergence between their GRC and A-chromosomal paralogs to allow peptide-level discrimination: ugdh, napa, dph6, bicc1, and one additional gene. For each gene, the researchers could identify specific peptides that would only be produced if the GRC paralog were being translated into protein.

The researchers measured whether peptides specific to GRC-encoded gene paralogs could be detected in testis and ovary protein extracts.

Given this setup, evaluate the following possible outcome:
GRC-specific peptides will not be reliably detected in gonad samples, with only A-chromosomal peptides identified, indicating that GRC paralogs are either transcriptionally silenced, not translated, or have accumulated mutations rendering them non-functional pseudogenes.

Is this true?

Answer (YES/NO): NO